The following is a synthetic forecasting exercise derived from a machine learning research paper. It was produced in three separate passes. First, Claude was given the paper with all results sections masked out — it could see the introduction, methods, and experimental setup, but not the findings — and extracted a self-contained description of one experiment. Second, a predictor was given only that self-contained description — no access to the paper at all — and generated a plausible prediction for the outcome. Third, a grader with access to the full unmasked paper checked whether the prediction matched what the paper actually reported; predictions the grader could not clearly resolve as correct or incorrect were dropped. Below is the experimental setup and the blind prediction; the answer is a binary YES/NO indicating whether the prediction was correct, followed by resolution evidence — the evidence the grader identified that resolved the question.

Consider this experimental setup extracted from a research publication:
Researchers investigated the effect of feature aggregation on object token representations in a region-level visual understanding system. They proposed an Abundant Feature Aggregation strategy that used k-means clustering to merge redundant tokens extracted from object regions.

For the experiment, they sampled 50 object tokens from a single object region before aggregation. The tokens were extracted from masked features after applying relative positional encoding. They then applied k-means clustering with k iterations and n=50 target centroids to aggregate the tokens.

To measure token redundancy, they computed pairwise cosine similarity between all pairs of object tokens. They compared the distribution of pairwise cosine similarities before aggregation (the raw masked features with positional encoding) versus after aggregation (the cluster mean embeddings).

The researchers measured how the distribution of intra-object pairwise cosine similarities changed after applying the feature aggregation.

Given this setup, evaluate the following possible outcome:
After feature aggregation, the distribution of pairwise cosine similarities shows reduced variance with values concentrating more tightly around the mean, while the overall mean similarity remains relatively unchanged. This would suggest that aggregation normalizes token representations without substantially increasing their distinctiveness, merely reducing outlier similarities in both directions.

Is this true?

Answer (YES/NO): NO